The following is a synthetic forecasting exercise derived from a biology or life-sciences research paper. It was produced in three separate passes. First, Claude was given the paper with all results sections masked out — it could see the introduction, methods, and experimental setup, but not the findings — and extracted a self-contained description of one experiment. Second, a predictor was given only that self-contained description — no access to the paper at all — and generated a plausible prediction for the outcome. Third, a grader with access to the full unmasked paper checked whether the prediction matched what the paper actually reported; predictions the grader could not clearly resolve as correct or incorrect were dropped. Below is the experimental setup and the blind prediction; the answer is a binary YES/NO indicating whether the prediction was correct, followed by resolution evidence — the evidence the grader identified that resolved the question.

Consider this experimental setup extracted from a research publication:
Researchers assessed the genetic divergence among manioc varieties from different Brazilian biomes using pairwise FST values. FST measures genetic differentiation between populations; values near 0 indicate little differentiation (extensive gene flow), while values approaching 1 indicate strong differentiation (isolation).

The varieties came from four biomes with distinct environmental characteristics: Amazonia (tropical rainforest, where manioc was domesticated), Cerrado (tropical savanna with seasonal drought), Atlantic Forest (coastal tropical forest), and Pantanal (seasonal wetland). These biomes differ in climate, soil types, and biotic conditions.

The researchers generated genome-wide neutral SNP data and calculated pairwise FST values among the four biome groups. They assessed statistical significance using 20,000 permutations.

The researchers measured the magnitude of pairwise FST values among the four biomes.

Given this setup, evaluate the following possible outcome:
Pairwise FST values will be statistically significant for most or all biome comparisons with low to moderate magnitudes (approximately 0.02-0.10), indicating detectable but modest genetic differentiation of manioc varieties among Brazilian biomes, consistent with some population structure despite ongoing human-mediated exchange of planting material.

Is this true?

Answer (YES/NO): NO